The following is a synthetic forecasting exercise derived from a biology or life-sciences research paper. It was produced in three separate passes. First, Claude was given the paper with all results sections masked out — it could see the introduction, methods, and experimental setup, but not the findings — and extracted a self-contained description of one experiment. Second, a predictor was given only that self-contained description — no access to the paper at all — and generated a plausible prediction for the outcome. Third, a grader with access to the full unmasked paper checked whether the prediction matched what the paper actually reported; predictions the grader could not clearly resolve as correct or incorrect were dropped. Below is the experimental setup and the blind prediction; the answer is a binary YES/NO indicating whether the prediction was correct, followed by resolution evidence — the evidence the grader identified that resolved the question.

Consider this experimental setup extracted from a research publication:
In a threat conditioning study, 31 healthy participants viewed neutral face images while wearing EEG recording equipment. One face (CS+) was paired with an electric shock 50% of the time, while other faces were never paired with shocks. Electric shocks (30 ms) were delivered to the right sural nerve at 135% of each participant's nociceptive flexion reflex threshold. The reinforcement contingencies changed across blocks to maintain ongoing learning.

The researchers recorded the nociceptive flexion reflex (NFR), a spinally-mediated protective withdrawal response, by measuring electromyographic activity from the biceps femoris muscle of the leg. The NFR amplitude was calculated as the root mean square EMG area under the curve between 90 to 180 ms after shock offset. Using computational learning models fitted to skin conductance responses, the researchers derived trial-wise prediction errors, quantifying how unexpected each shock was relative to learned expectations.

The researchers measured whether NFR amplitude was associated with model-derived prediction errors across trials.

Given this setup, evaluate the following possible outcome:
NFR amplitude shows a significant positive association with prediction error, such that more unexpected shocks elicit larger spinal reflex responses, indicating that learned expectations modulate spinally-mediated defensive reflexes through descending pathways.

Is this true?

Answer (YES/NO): YES